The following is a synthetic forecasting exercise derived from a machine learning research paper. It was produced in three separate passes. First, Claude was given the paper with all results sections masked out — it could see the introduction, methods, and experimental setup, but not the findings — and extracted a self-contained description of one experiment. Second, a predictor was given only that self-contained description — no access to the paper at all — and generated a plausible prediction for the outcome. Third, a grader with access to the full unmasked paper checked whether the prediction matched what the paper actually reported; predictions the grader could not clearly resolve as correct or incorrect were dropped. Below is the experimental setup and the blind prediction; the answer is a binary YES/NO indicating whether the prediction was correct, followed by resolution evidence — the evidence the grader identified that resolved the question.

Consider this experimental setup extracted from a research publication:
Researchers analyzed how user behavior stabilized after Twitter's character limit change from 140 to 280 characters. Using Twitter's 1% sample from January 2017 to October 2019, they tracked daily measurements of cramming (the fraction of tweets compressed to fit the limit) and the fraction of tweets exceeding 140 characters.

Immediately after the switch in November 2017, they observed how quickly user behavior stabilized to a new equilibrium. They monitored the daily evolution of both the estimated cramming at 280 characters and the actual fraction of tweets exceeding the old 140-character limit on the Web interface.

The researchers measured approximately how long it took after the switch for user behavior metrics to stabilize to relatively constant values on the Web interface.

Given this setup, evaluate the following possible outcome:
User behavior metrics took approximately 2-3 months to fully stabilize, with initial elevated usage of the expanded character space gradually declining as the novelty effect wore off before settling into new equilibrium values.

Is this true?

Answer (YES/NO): NO